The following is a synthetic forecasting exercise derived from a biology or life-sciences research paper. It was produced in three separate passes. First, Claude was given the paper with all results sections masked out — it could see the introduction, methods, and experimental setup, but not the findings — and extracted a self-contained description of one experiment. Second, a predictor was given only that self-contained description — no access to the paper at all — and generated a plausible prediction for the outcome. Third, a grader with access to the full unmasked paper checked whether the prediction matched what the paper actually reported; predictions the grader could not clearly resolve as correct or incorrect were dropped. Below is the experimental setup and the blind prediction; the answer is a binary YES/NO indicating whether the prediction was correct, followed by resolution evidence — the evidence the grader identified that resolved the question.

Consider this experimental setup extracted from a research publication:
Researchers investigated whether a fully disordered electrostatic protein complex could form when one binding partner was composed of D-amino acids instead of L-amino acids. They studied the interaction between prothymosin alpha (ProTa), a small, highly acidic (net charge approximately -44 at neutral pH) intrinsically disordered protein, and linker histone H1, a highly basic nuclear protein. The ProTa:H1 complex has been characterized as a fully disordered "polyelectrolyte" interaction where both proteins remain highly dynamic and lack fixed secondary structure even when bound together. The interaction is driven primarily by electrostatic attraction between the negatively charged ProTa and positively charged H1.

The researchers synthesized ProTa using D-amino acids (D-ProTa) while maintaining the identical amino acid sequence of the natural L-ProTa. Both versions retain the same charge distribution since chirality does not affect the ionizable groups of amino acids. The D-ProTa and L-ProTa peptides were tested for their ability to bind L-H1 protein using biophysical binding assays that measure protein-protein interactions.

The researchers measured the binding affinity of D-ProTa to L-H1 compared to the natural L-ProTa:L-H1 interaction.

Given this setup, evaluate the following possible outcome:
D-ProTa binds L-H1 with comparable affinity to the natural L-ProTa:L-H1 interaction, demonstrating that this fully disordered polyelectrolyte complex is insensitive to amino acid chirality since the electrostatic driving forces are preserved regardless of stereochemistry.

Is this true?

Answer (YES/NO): YES